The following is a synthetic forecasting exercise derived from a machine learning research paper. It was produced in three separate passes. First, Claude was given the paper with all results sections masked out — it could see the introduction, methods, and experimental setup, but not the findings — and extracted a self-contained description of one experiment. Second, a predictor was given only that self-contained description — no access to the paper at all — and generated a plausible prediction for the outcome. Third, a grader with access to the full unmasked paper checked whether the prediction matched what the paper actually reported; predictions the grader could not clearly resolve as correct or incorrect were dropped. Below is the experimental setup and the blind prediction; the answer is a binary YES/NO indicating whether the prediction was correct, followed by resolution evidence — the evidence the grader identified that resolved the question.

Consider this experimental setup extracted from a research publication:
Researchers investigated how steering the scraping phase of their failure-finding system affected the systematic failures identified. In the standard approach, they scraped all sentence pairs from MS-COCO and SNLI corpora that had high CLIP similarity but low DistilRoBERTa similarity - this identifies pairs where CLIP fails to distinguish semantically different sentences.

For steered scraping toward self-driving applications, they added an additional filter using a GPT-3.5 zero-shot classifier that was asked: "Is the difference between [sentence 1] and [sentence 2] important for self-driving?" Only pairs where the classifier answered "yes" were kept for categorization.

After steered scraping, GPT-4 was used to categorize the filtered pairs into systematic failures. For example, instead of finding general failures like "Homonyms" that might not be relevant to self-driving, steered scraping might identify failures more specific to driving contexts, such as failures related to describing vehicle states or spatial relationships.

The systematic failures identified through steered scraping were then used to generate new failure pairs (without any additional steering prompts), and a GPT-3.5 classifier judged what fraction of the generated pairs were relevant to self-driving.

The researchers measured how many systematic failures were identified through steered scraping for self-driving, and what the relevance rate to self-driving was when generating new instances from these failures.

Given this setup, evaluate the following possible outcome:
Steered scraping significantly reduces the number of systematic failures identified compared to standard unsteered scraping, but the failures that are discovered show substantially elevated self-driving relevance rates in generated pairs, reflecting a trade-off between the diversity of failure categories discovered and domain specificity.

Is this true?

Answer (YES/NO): NO